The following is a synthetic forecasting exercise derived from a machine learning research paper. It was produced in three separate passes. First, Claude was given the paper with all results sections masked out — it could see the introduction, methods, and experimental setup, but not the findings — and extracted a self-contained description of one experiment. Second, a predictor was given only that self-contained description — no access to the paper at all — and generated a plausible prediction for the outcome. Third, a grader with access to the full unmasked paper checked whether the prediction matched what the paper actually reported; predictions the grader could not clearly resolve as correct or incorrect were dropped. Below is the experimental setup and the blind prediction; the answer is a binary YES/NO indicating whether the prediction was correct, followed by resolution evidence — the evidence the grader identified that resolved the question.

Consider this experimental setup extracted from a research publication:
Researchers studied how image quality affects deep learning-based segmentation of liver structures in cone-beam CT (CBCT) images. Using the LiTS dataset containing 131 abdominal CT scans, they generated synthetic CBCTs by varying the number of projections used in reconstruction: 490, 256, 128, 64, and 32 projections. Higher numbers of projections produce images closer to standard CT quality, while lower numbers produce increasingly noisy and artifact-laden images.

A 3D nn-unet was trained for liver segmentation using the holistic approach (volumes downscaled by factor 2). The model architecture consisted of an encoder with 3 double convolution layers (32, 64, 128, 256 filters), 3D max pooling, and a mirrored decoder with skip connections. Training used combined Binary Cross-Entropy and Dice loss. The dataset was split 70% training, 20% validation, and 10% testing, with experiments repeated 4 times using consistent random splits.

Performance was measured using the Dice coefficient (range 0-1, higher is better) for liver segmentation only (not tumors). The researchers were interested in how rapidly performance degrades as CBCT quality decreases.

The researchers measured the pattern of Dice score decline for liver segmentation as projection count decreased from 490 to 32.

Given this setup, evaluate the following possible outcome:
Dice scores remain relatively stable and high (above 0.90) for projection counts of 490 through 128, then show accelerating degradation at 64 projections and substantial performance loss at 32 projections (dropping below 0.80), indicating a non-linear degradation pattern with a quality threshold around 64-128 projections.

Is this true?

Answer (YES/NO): NO